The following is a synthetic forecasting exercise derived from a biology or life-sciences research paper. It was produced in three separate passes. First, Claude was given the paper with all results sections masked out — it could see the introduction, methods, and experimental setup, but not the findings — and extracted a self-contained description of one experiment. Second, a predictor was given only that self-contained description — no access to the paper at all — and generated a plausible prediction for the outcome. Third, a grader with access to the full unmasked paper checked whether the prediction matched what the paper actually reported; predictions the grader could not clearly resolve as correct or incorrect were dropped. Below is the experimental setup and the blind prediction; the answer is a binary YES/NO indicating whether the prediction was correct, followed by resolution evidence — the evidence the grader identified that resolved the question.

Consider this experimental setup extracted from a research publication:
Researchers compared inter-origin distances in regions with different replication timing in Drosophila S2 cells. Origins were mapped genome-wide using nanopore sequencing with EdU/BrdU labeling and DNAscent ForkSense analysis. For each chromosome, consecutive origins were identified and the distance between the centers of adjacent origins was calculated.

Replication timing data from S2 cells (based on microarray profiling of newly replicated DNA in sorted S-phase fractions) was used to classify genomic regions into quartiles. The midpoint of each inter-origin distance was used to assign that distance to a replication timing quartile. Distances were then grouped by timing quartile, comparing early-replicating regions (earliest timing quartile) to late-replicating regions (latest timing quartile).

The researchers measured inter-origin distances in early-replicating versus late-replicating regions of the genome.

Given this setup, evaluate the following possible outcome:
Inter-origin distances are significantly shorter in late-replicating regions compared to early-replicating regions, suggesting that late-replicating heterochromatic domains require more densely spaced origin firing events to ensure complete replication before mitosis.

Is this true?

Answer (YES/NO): NO